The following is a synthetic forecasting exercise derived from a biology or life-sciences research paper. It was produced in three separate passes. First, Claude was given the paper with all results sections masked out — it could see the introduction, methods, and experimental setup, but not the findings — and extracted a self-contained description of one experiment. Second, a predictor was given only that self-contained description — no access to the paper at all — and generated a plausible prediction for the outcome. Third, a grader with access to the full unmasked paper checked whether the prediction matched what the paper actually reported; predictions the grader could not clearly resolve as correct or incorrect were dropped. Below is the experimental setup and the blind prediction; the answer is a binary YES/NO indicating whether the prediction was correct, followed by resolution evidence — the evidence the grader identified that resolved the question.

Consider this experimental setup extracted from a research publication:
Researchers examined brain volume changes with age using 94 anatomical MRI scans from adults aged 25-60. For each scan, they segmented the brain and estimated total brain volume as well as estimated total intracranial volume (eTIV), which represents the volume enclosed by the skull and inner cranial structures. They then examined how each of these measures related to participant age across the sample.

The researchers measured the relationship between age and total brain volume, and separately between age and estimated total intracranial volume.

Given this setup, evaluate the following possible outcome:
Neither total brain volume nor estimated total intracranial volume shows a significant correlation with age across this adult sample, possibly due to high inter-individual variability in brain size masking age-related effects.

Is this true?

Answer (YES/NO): NO